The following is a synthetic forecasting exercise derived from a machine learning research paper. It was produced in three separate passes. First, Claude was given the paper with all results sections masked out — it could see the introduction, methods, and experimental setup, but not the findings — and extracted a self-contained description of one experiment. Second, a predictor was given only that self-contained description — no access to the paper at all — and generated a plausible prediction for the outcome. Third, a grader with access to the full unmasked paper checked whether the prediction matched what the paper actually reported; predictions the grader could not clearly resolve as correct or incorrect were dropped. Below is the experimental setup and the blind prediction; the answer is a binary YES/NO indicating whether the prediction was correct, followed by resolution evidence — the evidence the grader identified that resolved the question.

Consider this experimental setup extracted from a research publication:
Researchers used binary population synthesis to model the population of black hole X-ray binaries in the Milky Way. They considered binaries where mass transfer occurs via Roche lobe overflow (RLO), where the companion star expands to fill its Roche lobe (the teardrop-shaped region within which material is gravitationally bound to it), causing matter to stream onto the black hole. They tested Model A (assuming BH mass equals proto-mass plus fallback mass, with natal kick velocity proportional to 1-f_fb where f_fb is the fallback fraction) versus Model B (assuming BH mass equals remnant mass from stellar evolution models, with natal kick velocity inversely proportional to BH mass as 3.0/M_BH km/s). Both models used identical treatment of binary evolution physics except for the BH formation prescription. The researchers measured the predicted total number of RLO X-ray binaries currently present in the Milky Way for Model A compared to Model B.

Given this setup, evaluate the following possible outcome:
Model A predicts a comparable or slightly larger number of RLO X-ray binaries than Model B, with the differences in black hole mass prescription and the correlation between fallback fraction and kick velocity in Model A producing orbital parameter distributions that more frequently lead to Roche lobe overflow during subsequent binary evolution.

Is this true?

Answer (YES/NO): NO